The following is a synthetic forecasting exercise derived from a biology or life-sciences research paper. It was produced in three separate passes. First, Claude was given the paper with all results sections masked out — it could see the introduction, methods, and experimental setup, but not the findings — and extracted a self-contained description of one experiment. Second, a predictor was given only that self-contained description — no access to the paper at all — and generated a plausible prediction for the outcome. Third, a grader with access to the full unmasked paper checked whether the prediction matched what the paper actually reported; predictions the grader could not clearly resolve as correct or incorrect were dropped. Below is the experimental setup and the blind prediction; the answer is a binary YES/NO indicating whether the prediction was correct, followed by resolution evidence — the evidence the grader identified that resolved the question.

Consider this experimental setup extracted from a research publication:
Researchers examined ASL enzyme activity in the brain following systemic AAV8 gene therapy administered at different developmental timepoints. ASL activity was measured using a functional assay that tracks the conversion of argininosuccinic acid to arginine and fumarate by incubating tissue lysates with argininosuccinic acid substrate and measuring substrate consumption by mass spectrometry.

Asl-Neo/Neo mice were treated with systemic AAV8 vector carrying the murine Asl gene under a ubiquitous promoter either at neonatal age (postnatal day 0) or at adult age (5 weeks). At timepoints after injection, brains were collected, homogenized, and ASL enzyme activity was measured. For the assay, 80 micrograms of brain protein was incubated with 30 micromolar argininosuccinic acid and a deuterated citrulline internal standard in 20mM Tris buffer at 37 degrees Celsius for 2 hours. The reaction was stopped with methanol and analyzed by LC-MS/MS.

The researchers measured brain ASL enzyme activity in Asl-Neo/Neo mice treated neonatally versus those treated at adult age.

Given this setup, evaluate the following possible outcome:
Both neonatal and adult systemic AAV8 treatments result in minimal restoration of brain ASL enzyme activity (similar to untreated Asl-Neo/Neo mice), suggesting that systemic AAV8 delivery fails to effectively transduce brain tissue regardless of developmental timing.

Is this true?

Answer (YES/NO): NO